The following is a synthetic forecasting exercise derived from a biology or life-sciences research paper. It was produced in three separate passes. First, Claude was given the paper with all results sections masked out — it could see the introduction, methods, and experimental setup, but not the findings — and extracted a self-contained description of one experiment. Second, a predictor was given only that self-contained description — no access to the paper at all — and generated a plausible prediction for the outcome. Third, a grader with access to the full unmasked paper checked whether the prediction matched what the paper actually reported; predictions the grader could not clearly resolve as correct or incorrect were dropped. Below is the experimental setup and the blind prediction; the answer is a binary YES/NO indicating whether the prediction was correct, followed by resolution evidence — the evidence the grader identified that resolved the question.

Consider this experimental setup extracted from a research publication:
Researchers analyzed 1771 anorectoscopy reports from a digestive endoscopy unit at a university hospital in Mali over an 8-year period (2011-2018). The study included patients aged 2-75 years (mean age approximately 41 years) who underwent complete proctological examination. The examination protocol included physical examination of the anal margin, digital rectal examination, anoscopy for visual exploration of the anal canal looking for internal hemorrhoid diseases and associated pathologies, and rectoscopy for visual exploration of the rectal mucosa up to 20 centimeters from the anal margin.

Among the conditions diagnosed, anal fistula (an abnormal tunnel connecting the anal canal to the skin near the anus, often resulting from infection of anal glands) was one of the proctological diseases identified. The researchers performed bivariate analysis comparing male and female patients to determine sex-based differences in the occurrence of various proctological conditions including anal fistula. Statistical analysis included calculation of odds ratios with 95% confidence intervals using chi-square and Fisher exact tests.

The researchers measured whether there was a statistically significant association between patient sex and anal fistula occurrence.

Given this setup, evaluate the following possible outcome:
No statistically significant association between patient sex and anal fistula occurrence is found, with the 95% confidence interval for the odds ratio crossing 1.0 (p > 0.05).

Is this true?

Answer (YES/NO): NO